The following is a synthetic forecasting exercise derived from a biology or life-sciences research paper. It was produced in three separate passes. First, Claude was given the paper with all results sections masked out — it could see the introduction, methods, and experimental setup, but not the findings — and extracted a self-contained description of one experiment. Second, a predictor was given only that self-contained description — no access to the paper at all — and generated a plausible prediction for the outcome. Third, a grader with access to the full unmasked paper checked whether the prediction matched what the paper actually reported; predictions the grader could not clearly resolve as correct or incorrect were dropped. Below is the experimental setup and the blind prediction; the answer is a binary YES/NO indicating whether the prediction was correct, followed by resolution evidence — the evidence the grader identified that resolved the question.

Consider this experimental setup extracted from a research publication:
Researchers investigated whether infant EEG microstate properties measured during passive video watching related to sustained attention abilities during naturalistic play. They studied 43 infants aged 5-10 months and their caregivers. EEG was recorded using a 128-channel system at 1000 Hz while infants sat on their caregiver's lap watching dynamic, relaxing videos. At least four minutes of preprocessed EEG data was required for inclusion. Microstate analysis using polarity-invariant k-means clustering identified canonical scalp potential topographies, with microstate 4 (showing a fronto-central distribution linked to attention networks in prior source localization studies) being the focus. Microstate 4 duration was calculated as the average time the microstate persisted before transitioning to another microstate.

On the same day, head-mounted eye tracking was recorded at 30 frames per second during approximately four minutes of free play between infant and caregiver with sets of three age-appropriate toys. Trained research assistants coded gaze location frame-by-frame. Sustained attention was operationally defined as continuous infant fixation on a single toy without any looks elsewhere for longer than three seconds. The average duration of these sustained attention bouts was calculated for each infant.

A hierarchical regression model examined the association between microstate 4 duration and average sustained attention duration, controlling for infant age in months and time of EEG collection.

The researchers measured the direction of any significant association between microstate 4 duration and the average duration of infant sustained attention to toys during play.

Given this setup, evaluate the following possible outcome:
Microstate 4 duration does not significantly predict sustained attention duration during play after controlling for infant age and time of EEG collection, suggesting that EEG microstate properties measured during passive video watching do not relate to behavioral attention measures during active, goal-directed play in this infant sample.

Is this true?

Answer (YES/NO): NO